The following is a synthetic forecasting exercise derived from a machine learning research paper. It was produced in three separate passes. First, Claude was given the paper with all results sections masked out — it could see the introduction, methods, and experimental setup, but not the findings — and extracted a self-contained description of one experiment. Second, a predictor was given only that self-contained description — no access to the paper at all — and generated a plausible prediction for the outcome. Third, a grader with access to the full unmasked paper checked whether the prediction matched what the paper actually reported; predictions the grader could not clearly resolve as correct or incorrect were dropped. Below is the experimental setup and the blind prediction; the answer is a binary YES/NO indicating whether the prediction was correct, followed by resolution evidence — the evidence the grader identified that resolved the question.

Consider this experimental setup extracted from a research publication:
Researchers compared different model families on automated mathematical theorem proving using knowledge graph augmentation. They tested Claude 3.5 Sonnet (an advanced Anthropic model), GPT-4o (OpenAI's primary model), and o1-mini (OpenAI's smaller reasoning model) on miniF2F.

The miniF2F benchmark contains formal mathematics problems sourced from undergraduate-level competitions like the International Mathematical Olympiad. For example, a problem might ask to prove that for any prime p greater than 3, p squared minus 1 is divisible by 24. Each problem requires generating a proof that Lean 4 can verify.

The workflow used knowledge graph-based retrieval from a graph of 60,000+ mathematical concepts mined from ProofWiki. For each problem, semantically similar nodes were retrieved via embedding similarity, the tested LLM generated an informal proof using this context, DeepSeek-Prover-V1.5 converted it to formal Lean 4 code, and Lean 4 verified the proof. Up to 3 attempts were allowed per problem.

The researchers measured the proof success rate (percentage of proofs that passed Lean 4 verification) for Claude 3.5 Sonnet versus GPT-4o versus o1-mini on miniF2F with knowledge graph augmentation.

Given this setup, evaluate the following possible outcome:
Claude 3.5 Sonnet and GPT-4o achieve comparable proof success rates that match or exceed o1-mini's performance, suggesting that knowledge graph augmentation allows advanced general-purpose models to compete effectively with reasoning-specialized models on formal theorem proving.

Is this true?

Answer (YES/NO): YES